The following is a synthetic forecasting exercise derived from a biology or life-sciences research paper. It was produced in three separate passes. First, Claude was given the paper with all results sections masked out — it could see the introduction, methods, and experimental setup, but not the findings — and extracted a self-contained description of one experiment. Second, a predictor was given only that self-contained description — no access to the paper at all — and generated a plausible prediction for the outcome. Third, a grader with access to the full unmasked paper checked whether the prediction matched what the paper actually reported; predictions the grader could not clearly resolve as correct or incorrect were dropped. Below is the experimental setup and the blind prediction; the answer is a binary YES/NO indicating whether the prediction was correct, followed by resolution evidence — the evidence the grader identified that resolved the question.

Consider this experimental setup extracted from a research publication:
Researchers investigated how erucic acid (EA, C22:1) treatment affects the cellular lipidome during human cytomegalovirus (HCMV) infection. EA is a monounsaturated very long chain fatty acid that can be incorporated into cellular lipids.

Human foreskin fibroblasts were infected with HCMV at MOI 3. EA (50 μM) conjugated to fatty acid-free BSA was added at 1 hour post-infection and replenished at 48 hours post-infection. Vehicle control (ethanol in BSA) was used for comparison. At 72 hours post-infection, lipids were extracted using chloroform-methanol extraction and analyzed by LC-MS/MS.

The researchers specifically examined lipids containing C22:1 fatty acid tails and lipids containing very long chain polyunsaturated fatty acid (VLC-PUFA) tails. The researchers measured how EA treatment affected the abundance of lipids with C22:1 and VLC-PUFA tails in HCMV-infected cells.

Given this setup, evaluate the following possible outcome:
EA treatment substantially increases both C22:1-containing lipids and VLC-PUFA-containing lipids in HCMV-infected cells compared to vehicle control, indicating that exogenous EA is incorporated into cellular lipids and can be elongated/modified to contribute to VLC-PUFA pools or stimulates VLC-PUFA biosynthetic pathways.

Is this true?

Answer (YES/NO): YES